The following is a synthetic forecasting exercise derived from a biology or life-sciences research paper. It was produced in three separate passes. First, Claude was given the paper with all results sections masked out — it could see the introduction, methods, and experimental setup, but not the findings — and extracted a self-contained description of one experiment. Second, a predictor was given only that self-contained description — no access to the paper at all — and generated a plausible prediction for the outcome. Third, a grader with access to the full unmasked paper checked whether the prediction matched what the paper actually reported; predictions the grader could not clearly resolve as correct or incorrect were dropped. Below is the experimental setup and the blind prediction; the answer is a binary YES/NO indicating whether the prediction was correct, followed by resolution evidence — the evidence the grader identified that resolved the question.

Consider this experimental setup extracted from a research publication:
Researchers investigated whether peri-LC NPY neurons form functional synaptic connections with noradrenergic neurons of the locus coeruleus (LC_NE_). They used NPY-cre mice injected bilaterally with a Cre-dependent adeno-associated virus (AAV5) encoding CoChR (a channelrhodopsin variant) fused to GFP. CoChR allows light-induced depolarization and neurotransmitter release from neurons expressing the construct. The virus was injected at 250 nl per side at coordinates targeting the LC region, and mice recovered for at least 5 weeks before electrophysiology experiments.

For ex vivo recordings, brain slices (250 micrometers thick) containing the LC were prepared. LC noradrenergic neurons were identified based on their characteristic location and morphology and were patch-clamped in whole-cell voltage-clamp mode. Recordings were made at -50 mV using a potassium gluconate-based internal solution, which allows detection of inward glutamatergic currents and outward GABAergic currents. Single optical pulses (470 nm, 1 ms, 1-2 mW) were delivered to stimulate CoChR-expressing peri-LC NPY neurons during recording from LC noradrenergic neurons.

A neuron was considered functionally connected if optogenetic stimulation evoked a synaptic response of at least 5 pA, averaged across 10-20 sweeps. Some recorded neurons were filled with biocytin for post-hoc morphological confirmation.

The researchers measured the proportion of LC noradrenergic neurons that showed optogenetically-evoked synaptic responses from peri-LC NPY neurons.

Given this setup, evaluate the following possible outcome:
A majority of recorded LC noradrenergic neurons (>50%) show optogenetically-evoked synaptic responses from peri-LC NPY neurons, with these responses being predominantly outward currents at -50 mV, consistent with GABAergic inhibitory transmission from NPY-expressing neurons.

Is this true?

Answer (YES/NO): NO